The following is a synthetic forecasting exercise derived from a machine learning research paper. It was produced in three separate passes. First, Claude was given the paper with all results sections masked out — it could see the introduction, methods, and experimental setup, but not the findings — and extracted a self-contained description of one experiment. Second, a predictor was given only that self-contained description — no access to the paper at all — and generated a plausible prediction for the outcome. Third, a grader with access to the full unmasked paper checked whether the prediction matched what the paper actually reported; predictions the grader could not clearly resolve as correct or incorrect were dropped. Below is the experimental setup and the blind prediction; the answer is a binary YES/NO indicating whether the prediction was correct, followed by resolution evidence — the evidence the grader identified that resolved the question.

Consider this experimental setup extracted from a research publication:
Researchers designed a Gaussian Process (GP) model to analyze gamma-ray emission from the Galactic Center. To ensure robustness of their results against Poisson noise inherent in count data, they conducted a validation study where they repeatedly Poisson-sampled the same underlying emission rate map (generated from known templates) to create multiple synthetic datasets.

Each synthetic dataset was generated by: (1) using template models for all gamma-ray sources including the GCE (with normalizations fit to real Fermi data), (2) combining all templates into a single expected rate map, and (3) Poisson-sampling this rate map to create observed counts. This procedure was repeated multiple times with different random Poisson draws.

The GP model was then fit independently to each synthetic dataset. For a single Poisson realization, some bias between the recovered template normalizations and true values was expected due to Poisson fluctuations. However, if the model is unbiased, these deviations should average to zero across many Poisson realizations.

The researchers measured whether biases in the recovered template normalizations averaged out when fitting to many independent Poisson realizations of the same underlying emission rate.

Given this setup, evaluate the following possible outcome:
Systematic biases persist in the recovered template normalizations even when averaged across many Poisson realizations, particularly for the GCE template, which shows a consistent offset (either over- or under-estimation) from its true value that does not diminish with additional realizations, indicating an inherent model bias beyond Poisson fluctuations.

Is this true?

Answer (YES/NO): NO